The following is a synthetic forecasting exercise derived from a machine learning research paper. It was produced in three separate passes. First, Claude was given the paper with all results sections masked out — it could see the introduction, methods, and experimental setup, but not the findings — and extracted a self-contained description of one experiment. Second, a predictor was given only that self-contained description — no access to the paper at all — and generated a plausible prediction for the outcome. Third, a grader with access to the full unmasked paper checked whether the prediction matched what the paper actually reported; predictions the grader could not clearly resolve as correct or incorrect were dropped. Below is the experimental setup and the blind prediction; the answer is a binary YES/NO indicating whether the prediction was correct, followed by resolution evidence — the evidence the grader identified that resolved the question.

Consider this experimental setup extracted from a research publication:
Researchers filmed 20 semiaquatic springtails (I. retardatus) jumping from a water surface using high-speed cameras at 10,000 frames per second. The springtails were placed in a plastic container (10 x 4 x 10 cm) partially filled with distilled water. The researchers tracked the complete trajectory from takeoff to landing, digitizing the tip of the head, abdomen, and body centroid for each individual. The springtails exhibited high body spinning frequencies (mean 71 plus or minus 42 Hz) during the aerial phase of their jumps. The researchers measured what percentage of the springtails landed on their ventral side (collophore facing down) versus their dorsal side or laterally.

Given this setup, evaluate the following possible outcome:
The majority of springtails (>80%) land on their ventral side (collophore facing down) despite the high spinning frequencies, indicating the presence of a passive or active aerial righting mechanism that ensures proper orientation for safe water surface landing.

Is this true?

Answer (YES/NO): YES